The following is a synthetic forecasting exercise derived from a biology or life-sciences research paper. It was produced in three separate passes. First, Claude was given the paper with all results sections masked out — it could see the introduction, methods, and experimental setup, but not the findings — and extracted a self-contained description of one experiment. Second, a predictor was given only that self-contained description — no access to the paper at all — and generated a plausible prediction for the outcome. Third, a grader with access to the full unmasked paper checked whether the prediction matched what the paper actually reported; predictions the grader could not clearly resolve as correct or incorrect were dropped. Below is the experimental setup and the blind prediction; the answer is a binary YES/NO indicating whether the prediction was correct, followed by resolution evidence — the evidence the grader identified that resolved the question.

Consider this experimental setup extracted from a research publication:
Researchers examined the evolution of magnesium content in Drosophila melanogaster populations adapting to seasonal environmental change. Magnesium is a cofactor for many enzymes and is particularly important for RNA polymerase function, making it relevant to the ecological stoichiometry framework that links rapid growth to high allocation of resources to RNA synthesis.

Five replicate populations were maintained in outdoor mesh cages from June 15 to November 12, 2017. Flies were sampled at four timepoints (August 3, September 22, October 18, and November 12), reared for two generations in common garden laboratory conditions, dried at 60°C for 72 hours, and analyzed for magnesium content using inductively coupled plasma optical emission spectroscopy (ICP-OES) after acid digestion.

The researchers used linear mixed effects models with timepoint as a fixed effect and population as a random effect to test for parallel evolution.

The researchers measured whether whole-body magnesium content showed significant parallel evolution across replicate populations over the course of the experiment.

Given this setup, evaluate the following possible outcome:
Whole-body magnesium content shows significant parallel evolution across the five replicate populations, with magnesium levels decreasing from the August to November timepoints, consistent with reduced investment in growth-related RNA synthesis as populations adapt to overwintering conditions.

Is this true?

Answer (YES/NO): NO